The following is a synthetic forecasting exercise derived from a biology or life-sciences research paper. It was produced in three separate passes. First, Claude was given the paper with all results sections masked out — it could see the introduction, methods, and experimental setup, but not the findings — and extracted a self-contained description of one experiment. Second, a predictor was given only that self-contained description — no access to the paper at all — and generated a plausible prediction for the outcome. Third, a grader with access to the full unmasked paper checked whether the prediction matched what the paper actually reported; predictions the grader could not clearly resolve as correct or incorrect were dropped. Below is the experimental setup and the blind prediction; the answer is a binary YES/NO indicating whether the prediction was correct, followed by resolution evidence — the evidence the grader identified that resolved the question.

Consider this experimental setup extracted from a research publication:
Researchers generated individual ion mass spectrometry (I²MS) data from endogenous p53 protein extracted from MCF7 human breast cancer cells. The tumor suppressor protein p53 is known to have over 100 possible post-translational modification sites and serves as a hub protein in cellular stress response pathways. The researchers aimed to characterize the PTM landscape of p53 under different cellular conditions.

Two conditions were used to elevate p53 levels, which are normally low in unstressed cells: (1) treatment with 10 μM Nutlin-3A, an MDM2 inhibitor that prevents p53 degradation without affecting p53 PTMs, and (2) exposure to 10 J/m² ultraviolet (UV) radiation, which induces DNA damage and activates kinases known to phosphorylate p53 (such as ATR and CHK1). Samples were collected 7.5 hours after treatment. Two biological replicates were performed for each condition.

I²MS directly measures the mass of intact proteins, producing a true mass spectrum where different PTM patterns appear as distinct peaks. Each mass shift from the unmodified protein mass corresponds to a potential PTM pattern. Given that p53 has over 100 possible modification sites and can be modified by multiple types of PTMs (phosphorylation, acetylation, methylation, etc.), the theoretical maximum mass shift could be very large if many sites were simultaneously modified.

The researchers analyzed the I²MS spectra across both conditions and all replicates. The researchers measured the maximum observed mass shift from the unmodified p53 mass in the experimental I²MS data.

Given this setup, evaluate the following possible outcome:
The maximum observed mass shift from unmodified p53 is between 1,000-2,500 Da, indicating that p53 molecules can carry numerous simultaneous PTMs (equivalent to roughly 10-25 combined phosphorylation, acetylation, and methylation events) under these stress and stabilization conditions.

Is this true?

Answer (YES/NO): NO